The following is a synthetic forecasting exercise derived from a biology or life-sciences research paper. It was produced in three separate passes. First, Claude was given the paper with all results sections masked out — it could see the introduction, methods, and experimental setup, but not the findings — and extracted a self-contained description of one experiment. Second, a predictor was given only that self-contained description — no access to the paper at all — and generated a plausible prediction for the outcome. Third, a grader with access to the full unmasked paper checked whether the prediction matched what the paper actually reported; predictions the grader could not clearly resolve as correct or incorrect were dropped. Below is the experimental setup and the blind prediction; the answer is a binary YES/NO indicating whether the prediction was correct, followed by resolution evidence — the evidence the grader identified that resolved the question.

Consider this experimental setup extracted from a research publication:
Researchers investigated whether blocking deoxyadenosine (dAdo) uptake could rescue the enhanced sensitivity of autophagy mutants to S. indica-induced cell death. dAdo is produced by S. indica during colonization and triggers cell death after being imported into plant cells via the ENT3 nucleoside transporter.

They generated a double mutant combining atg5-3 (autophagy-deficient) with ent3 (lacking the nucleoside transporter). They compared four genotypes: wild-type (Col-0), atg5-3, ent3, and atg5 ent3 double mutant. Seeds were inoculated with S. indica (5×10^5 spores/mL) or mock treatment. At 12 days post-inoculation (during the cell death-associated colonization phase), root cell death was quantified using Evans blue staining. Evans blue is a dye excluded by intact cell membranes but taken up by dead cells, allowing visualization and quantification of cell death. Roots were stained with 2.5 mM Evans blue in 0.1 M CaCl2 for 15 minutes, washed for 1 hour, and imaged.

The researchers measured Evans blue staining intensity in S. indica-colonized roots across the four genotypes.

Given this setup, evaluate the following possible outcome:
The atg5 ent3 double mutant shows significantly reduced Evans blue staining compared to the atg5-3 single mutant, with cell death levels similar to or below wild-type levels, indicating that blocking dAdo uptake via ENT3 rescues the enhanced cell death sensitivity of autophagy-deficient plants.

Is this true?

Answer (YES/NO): YES